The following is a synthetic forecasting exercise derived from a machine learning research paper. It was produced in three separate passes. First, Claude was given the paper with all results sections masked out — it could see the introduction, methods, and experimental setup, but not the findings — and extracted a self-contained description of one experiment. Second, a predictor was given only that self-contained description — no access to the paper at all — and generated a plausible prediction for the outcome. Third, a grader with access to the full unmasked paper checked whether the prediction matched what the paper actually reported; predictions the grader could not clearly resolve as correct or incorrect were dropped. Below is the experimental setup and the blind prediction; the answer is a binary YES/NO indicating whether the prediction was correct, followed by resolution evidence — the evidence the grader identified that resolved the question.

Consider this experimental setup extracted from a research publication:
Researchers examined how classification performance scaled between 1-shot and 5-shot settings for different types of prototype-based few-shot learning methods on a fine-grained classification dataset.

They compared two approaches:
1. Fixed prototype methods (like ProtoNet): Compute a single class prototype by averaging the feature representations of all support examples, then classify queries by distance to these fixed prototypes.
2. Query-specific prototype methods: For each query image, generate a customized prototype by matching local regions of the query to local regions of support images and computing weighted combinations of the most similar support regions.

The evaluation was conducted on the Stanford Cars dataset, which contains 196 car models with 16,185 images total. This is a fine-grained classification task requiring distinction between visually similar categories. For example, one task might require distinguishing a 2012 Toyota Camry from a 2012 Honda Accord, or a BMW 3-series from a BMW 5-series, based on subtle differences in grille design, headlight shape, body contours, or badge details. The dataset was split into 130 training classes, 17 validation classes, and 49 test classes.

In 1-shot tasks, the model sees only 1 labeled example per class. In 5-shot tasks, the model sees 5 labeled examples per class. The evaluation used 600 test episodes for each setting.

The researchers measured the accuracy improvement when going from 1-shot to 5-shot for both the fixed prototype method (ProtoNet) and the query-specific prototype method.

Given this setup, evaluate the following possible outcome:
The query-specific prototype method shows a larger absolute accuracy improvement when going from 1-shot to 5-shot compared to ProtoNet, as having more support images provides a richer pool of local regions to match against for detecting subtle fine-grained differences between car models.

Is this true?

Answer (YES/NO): YES